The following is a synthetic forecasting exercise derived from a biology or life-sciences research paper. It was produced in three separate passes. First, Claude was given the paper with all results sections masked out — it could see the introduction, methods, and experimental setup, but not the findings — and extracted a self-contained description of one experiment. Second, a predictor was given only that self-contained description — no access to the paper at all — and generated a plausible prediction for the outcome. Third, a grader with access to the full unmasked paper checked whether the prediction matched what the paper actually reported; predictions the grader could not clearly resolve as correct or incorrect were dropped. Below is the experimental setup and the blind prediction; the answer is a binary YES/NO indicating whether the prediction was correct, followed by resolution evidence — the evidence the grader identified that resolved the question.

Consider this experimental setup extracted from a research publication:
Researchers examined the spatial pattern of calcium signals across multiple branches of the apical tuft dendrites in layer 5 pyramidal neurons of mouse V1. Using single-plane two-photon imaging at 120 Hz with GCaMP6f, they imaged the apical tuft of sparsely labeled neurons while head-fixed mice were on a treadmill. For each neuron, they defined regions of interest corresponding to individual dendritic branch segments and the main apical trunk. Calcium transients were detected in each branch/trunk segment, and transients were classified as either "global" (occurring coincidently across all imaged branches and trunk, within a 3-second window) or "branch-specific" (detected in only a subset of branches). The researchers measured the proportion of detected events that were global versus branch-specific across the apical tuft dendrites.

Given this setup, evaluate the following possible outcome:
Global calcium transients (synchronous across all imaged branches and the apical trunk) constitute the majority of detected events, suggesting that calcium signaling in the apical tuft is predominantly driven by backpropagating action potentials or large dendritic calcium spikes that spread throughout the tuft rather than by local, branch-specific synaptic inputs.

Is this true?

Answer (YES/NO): YES